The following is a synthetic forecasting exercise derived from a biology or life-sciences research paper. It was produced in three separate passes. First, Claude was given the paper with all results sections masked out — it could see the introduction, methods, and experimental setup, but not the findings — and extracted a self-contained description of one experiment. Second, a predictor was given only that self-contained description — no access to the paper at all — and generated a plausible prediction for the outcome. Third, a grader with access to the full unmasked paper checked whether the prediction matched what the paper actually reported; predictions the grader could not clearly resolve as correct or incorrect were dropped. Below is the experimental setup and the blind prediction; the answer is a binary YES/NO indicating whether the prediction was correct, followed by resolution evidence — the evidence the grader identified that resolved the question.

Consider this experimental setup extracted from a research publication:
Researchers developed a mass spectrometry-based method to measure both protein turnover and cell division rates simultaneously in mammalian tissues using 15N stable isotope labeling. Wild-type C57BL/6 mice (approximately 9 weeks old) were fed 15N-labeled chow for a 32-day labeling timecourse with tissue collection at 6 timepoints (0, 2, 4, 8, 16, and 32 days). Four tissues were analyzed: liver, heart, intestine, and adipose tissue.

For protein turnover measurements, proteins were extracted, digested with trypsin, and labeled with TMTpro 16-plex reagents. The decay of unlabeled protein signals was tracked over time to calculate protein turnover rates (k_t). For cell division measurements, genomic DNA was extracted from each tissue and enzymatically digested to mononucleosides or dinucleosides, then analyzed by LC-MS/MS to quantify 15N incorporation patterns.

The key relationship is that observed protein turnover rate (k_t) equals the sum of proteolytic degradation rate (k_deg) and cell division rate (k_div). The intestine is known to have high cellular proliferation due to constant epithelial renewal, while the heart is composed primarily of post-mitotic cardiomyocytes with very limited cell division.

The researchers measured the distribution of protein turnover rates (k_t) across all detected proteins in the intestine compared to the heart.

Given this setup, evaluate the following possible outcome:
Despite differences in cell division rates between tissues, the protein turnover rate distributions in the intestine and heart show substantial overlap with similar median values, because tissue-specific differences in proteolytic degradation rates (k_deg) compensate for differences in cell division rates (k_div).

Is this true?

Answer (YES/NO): NO